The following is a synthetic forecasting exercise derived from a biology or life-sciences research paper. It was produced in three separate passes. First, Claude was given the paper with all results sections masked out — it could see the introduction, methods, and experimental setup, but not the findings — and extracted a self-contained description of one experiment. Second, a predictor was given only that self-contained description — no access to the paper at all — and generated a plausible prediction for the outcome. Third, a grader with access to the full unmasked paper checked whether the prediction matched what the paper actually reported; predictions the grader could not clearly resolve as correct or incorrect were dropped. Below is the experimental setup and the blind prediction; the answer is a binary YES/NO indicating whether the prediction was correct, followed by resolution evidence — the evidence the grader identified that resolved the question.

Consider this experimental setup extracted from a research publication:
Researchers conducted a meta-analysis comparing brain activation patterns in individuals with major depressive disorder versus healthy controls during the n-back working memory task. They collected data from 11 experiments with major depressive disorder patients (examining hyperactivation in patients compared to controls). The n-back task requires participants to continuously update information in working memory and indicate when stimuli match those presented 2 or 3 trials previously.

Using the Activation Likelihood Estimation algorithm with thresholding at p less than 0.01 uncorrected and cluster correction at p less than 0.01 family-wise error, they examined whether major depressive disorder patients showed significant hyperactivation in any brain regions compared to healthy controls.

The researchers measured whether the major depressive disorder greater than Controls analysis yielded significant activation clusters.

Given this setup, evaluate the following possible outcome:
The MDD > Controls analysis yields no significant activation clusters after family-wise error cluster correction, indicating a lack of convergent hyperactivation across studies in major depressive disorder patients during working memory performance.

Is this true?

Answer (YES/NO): YES